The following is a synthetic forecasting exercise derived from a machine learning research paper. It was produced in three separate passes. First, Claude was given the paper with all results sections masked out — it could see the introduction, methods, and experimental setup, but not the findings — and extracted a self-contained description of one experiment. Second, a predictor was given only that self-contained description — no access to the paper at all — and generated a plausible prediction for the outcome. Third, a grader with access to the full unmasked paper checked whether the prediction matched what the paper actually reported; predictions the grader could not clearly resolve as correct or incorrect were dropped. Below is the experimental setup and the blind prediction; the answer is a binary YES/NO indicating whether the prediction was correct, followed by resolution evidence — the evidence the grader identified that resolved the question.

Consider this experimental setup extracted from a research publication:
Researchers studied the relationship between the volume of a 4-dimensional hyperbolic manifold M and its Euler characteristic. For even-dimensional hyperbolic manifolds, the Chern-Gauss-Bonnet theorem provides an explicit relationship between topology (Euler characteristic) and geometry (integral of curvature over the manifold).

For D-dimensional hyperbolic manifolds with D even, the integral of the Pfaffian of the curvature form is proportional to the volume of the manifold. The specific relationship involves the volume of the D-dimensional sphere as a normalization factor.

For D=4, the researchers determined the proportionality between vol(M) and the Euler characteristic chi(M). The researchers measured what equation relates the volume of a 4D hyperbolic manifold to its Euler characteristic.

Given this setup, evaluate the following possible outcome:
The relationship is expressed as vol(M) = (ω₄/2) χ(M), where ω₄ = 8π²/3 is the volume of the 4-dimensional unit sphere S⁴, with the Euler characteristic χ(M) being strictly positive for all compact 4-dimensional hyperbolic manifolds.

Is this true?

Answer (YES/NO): YES